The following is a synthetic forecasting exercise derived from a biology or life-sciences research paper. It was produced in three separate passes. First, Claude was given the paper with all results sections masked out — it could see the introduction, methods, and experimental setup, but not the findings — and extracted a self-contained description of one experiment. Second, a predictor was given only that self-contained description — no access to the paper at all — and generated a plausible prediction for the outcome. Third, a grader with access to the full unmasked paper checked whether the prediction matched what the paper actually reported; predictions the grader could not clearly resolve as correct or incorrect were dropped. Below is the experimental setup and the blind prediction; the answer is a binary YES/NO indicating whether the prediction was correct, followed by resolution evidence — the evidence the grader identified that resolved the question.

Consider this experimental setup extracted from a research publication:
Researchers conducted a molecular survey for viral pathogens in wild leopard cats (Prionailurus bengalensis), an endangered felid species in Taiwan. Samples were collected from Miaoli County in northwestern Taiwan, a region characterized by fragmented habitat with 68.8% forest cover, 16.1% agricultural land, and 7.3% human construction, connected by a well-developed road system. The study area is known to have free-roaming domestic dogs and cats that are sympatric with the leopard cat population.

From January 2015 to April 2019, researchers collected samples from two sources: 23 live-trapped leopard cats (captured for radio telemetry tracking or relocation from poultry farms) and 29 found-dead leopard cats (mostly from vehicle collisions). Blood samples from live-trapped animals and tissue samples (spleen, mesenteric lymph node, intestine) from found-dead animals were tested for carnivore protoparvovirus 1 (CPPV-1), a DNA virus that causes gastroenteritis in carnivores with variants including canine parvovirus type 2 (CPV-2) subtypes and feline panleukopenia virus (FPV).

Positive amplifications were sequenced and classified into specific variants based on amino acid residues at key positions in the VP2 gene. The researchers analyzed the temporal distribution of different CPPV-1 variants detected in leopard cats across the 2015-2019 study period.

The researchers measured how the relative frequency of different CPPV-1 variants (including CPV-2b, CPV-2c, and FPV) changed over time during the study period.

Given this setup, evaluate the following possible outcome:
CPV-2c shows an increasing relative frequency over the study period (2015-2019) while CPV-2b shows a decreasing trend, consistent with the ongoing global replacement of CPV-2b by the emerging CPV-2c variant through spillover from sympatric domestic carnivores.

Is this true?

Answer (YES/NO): YES